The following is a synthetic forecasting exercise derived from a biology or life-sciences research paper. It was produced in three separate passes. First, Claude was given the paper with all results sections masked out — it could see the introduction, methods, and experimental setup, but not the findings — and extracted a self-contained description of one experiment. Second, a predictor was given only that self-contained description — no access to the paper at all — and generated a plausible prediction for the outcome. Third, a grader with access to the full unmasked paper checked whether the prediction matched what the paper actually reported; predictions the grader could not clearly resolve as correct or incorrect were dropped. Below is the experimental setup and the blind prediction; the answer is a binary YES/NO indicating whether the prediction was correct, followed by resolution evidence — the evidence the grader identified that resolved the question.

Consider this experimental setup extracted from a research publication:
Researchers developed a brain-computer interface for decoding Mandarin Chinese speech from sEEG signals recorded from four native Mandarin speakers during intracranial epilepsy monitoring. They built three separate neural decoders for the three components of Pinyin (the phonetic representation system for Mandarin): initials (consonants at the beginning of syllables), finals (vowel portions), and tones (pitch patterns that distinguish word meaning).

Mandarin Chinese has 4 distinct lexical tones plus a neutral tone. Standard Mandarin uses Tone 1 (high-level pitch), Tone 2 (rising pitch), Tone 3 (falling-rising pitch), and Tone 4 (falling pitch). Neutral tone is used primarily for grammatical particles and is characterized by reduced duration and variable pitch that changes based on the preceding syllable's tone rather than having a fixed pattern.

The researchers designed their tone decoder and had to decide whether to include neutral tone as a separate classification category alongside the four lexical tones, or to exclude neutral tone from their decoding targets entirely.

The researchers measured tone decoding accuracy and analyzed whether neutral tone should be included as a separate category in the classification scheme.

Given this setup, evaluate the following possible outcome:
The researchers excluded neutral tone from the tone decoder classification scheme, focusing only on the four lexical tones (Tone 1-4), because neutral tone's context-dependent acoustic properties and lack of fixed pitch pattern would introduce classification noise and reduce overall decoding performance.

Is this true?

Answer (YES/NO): NO